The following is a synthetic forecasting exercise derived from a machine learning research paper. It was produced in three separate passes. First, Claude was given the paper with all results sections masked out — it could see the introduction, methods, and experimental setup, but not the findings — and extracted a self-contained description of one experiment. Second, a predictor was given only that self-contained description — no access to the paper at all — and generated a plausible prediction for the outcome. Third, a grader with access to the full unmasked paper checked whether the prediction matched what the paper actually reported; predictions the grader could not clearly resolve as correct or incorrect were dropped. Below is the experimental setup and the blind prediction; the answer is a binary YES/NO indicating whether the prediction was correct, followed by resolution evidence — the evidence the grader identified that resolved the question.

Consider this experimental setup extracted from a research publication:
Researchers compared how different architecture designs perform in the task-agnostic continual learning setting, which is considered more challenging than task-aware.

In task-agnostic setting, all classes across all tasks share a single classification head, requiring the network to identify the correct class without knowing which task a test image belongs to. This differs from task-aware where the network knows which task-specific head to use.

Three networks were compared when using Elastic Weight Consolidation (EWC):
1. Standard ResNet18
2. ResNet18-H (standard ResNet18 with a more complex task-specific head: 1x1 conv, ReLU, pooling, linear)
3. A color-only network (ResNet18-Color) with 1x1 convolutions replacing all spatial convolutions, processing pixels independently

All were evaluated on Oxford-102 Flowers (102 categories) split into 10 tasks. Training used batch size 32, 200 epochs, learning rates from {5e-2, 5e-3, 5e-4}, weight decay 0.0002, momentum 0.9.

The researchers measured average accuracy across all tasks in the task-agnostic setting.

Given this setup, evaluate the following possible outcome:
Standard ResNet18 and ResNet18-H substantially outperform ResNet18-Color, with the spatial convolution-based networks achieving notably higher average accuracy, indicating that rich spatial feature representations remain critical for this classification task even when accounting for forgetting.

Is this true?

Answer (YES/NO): NO